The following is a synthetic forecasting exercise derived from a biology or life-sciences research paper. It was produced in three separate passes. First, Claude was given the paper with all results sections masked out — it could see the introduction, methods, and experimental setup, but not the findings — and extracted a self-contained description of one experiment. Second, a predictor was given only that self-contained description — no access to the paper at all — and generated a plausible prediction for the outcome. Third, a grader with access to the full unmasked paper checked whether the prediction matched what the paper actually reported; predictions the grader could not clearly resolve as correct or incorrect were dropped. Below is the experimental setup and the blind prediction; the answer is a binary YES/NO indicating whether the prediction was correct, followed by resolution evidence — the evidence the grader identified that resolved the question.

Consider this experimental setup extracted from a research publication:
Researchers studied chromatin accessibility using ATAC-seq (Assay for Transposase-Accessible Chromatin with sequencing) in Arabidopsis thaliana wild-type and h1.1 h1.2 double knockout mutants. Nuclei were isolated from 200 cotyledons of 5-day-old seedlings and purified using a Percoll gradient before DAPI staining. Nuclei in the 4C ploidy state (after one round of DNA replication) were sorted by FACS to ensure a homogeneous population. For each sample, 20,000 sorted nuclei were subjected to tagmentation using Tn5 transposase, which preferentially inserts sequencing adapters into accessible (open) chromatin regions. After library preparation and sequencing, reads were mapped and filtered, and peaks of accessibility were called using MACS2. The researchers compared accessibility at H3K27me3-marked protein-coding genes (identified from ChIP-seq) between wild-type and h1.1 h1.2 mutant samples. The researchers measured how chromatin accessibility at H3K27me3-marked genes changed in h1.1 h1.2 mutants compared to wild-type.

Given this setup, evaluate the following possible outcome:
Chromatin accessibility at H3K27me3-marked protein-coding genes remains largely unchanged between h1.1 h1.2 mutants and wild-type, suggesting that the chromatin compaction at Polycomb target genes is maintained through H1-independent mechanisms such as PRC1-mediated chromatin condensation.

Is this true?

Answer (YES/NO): NO